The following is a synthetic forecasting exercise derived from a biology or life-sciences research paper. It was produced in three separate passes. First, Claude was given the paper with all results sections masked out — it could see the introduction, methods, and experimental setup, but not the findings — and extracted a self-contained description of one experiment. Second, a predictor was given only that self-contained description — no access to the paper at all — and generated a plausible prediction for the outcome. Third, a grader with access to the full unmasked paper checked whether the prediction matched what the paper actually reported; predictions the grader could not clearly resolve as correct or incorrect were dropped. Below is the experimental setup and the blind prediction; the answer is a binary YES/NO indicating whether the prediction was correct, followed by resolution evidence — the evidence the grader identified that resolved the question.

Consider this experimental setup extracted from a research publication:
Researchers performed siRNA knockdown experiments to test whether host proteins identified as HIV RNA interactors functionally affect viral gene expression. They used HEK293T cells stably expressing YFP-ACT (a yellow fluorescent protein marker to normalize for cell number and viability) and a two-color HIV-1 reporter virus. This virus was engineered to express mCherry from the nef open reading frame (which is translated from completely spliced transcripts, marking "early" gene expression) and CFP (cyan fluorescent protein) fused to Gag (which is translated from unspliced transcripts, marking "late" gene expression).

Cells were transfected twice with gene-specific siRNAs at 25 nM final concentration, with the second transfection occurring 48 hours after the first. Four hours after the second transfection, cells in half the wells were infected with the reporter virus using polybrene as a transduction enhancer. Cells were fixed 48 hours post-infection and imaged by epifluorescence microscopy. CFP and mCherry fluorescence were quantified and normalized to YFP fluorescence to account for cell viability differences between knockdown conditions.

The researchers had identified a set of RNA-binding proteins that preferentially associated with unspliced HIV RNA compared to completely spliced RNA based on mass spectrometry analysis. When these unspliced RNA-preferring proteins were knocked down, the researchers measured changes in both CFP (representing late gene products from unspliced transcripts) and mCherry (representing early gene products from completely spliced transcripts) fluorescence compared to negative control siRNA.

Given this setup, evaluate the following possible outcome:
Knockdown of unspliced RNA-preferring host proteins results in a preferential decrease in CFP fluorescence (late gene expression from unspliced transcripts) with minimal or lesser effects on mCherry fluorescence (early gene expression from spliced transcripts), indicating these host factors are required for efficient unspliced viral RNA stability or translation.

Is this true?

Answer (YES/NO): YES